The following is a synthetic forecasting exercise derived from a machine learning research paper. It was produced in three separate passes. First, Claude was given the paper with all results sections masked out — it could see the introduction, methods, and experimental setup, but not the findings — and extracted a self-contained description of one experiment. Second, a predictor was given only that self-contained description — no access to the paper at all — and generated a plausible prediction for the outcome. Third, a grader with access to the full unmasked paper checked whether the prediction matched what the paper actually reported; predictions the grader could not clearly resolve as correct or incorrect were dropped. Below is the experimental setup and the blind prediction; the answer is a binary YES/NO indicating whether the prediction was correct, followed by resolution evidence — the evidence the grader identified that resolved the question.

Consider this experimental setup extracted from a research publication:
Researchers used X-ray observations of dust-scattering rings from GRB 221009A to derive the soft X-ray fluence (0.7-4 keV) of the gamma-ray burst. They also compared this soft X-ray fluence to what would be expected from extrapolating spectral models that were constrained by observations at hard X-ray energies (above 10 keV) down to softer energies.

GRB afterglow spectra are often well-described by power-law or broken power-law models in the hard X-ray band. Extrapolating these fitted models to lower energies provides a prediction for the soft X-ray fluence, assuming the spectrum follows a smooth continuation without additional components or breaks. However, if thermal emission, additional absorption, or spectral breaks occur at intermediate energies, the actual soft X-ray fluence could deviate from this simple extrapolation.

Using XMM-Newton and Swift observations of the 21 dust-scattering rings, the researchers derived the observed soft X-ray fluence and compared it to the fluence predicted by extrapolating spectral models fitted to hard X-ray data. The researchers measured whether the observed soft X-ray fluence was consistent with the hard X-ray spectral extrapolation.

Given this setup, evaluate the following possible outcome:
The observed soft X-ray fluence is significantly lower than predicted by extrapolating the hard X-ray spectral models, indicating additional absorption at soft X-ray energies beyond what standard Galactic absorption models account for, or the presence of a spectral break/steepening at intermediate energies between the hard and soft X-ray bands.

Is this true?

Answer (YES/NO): NO